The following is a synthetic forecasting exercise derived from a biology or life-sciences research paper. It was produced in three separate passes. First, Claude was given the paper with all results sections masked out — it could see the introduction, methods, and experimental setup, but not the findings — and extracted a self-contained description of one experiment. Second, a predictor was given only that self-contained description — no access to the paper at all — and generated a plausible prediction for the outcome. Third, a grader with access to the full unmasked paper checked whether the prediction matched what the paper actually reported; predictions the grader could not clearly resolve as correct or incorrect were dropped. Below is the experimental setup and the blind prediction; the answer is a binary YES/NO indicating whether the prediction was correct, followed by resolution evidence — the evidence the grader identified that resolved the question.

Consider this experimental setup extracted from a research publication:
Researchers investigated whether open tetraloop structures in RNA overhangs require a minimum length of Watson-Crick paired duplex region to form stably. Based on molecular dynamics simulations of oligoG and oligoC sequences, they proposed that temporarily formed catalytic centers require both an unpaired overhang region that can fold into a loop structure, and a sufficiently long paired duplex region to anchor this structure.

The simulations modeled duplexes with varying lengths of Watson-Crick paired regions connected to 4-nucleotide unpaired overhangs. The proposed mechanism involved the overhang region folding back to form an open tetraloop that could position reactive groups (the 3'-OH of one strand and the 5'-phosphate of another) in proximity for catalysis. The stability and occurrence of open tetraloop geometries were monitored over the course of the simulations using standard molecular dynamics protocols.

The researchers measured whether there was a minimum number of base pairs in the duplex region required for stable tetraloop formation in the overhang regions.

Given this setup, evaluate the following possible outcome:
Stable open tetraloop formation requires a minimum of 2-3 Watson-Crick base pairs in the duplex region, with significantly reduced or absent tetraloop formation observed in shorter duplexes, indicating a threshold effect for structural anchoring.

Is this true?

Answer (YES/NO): NO